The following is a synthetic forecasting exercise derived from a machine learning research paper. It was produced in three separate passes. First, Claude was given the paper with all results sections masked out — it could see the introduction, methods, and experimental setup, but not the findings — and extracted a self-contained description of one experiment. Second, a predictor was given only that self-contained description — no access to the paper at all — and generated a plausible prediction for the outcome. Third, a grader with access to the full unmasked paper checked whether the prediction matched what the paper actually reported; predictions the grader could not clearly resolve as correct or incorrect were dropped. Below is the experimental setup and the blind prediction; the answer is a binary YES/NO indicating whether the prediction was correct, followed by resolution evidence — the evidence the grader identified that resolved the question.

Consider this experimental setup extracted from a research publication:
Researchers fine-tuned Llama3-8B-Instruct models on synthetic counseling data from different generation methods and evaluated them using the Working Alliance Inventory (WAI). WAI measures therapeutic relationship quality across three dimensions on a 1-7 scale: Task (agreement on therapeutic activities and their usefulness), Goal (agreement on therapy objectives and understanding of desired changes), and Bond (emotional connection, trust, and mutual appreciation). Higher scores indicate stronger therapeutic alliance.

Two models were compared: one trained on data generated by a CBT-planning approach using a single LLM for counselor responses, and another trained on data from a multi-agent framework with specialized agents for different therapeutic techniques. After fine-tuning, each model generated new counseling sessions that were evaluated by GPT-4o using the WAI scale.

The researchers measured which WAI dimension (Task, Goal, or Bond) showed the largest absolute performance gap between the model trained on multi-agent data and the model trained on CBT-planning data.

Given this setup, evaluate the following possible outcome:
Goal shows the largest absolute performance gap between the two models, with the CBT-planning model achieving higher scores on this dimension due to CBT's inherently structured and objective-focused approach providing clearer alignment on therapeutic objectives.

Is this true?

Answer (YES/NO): NO